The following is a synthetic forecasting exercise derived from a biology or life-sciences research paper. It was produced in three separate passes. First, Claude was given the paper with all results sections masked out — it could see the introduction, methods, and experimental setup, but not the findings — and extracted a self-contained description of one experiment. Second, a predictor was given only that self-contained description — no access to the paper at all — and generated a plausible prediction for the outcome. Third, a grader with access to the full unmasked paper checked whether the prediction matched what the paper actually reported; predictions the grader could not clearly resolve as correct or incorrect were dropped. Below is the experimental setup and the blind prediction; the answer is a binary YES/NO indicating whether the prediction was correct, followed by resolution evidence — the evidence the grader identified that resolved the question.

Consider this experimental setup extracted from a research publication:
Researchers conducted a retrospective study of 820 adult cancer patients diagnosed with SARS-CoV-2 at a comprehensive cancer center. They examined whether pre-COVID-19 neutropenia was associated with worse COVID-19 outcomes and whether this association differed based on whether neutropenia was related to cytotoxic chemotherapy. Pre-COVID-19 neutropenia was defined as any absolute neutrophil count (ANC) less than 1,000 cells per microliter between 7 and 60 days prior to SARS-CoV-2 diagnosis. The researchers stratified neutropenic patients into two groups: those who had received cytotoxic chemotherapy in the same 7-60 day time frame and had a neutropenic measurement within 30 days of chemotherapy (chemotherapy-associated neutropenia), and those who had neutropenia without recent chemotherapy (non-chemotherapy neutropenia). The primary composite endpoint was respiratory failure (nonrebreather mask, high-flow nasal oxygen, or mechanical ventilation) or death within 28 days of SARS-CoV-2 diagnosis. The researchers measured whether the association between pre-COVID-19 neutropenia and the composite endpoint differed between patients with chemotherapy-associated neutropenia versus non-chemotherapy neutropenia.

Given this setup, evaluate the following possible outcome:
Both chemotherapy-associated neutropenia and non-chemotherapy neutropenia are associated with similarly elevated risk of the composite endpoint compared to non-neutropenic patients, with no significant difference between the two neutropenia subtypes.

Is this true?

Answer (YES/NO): YES